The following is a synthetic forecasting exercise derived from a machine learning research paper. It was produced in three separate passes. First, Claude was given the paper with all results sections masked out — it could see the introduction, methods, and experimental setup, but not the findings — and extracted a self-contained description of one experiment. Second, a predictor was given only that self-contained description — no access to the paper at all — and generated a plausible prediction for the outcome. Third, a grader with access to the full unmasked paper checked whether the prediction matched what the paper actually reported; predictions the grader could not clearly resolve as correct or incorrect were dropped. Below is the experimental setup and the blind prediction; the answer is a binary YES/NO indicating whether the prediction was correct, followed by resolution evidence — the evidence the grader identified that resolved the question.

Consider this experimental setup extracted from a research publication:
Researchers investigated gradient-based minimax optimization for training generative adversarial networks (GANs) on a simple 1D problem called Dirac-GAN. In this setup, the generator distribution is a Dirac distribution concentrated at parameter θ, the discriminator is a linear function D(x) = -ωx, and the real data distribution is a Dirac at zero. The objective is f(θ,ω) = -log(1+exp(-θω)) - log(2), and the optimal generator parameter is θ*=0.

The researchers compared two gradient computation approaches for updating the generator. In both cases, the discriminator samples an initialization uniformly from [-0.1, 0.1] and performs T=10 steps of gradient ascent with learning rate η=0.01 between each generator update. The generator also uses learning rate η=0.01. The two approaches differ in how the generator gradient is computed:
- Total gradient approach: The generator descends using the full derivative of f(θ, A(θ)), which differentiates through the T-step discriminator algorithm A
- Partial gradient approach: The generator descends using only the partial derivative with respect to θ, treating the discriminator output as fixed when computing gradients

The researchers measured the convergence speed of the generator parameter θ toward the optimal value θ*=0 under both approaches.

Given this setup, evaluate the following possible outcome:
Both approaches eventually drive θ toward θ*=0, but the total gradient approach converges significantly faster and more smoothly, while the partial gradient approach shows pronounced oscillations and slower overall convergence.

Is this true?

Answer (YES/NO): NO